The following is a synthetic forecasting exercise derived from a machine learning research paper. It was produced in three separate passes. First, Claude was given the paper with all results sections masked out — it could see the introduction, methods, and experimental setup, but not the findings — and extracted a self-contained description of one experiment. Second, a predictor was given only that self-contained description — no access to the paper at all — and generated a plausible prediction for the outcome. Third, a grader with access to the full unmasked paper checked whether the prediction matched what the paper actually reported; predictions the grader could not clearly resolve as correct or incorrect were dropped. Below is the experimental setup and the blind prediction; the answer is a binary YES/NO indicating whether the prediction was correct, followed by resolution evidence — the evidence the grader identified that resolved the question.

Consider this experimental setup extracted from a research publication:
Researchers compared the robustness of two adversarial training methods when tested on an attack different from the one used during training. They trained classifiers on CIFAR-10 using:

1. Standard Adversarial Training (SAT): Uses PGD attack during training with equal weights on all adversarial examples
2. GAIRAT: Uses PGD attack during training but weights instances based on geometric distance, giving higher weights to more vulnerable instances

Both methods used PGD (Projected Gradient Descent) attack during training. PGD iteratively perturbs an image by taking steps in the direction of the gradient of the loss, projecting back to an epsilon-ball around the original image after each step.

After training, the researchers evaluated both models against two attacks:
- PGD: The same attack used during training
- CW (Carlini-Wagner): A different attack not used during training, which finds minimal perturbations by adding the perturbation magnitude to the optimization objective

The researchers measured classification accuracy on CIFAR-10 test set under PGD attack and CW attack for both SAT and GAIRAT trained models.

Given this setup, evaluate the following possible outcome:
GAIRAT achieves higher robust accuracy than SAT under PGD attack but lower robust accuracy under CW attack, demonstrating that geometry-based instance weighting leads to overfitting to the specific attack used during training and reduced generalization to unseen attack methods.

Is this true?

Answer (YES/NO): YES